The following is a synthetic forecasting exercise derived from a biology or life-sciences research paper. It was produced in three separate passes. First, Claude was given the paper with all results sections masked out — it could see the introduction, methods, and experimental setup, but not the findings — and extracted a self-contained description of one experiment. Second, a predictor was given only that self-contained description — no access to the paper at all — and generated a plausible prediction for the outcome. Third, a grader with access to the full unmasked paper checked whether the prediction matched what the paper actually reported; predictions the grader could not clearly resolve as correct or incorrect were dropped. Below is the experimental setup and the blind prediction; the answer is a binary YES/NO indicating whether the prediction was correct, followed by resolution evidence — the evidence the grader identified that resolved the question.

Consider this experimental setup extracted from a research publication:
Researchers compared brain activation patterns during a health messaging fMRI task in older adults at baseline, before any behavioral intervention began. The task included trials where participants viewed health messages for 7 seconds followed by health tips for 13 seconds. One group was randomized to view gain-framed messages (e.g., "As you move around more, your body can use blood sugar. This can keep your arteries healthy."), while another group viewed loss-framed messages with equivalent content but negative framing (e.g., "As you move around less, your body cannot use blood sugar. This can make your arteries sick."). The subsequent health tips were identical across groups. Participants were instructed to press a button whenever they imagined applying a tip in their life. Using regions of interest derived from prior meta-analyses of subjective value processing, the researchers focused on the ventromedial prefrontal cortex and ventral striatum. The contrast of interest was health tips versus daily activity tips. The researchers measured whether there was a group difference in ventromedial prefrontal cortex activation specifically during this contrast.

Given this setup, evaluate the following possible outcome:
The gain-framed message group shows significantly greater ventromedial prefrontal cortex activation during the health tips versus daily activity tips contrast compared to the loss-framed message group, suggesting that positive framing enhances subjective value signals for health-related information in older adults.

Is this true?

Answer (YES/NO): NO